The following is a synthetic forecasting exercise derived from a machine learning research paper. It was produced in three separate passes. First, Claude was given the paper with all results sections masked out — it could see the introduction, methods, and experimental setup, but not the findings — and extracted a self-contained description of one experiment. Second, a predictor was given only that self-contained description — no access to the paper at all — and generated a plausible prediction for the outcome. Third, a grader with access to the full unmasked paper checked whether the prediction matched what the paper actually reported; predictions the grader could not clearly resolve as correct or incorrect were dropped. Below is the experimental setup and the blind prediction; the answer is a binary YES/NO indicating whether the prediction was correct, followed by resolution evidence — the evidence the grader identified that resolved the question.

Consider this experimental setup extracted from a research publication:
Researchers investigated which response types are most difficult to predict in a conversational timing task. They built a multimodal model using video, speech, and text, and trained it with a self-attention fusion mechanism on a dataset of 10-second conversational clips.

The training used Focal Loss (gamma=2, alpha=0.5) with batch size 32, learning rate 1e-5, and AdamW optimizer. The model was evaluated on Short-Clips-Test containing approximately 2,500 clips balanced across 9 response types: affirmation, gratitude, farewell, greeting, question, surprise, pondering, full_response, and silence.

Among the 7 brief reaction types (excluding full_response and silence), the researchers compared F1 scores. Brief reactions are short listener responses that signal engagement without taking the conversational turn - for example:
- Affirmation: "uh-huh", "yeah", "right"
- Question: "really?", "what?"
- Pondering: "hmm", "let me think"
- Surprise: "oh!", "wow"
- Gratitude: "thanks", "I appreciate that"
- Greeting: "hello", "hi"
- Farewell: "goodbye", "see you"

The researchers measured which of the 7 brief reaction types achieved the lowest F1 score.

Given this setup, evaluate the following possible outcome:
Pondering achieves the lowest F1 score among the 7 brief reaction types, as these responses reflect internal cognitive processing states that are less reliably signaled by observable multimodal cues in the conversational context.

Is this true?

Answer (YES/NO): YES